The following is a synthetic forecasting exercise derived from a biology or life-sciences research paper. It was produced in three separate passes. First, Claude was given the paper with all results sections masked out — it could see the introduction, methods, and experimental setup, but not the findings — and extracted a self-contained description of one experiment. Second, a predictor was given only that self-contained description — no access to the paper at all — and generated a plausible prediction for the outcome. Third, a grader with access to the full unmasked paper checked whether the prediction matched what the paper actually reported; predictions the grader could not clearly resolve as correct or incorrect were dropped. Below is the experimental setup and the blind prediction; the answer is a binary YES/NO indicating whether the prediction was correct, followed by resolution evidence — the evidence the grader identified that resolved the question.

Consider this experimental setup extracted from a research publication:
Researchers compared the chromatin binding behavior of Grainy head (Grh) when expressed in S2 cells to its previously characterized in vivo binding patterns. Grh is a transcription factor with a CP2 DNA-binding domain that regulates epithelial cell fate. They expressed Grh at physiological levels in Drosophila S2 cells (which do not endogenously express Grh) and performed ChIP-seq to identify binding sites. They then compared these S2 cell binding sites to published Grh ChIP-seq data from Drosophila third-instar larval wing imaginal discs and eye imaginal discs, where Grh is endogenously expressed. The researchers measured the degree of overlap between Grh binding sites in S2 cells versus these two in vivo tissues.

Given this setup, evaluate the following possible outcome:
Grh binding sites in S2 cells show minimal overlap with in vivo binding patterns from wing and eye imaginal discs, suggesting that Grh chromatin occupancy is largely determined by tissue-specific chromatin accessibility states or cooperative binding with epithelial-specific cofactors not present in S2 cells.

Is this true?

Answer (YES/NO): NO